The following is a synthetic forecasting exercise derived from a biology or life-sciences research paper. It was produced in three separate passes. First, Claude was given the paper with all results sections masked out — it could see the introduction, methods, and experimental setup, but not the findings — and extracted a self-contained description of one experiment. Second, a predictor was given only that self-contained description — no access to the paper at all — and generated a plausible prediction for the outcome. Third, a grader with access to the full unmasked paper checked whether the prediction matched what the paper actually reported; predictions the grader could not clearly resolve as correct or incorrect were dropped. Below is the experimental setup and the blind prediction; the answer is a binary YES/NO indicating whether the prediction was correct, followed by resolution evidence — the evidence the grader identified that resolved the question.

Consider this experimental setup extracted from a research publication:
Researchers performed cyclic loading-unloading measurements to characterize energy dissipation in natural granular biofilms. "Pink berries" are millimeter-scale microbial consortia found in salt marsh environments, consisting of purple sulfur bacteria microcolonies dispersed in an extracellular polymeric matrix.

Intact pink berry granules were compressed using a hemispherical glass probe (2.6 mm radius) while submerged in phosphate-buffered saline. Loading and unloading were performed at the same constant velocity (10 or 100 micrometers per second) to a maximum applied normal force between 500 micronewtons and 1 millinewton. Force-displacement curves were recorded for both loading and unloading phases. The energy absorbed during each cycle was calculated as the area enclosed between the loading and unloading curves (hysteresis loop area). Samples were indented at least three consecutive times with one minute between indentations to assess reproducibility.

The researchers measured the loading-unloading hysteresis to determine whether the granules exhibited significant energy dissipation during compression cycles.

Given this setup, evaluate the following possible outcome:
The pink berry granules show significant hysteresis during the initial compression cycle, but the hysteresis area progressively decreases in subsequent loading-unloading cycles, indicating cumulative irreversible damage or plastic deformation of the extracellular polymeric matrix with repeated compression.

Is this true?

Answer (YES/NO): NO